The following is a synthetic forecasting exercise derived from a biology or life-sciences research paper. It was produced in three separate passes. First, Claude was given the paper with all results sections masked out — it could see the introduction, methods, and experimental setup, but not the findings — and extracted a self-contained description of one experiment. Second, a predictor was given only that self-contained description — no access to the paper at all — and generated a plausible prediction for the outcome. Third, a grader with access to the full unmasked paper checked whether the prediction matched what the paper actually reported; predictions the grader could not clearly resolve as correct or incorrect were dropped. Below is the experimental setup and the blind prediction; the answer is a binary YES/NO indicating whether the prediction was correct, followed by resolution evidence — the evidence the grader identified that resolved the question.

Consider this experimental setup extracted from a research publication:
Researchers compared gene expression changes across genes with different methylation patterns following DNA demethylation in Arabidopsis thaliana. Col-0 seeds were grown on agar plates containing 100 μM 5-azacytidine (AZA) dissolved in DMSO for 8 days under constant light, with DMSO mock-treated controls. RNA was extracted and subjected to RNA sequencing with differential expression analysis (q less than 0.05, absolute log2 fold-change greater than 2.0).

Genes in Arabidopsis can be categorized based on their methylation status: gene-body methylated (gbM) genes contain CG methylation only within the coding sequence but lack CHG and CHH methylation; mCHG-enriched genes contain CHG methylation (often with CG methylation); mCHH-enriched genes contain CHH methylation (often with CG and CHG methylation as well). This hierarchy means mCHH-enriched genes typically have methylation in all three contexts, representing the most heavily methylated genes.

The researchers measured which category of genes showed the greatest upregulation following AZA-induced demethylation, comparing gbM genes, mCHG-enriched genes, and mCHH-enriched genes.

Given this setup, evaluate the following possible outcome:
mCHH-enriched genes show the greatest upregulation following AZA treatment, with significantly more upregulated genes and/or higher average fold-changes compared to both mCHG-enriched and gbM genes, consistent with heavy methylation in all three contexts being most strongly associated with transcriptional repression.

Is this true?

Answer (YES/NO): YES